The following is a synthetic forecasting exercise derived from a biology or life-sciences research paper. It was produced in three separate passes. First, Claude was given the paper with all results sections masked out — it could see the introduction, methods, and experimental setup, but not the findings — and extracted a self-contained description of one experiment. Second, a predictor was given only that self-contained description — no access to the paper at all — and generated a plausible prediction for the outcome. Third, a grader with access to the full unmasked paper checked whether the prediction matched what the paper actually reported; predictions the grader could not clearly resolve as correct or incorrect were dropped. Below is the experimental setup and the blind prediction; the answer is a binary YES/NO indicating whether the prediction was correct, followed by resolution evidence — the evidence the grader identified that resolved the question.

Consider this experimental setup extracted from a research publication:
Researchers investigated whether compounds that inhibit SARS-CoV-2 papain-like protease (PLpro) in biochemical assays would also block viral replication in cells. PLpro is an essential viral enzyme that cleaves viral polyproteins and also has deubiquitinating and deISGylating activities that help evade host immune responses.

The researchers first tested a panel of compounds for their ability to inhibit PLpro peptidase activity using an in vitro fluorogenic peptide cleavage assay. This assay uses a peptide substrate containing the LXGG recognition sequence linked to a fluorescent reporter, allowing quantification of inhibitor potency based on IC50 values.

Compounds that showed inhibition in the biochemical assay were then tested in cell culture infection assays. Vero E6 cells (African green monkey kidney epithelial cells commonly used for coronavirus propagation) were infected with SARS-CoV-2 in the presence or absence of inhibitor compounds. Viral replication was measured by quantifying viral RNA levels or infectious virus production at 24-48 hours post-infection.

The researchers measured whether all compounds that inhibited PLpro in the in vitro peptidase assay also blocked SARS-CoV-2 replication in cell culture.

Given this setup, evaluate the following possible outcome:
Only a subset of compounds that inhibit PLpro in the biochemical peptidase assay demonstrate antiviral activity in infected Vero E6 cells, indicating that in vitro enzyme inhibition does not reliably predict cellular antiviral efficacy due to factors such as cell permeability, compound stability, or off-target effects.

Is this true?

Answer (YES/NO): YES